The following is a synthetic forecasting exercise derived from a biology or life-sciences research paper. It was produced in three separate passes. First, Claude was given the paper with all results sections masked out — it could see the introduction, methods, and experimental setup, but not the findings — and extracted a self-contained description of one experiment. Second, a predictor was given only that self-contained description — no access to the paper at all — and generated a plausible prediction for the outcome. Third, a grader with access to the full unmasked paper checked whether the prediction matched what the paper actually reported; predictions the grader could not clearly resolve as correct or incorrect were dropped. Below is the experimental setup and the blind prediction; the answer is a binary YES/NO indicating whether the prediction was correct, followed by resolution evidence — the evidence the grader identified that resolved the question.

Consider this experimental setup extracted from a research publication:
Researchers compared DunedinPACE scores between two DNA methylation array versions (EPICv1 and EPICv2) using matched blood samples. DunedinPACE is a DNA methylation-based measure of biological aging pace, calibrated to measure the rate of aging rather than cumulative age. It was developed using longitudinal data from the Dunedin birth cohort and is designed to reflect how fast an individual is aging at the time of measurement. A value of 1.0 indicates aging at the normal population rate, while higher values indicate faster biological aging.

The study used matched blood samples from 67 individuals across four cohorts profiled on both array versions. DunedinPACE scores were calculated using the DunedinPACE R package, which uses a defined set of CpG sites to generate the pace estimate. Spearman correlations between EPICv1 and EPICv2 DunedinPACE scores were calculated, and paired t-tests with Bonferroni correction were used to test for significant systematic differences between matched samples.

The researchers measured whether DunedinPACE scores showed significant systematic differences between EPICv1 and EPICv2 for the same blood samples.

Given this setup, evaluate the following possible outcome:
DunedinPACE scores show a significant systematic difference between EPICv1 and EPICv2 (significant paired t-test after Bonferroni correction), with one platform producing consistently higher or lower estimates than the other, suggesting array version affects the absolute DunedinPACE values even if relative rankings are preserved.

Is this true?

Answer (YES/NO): YES